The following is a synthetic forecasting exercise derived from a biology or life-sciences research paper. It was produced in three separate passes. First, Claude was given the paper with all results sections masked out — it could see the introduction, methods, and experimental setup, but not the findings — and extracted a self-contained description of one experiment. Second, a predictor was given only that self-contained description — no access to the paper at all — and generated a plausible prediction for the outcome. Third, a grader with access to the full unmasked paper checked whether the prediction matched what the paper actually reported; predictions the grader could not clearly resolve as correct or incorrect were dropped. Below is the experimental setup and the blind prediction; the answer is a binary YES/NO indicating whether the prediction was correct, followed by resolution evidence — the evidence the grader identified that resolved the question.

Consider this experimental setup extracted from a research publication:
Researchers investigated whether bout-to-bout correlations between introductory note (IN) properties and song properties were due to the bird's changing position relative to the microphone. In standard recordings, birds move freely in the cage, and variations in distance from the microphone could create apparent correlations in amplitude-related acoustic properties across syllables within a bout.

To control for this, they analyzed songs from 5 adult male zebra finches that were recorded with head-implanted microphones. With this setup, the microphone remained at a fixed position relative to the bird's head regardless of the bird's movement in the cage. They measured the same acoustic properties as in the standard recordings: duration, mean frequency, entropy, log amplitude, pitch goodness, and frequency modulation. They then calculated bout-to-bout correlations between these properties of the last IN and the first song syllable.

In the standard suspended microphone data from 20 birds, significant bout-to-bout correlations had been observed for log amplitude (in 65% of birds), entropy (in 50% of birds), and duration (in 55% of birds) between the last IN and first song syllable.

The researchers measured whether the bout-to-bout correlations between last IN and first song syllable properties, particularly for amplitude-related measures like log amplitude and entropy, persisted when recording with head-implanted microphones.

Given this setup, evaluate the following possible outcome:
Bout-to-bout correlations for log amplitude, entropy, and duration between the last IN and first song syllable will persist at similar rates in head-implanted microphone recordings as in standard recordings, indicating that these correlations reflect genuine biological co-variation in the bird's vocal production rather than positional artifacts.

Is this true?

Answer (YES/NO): YES